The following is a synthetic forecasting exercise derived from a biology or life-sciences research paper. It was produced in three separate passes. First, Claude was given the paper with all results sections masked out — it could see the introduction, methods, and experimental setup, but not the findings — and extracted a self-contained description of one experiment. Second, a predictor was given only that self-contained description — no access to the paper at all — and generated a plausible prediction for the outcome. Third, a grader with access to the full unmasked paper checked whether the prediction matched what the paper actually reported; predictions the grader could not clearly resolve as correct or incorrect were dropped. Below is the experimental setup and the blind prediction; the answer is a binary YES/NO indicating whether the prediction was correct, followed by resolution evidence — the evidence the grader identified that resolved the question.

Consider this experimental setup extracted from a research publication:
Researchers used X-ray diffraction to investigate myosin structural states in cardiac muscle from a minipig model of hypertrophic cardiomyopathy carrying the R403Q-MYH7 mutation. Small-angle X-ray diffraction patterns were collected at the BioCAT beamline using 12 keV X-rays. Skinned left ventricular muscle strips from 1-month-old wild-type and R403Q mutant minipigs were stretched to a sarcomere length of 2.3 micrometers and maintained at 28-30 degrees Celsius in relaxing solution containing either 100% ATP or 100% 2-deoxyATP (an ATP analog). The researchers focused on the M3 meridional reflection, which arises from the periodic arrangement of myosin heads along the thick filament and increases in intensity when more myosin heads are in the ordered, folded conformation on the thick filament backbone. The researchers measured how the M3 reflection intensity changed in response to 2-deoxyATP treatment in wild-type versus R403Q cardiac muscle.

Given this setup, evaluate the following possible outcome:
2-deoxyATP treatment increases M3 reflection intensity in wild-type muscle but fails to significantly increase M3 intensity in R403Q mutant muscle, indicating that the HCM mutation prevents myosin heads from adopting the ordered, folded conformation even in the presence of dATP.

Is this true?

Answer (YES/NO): NO